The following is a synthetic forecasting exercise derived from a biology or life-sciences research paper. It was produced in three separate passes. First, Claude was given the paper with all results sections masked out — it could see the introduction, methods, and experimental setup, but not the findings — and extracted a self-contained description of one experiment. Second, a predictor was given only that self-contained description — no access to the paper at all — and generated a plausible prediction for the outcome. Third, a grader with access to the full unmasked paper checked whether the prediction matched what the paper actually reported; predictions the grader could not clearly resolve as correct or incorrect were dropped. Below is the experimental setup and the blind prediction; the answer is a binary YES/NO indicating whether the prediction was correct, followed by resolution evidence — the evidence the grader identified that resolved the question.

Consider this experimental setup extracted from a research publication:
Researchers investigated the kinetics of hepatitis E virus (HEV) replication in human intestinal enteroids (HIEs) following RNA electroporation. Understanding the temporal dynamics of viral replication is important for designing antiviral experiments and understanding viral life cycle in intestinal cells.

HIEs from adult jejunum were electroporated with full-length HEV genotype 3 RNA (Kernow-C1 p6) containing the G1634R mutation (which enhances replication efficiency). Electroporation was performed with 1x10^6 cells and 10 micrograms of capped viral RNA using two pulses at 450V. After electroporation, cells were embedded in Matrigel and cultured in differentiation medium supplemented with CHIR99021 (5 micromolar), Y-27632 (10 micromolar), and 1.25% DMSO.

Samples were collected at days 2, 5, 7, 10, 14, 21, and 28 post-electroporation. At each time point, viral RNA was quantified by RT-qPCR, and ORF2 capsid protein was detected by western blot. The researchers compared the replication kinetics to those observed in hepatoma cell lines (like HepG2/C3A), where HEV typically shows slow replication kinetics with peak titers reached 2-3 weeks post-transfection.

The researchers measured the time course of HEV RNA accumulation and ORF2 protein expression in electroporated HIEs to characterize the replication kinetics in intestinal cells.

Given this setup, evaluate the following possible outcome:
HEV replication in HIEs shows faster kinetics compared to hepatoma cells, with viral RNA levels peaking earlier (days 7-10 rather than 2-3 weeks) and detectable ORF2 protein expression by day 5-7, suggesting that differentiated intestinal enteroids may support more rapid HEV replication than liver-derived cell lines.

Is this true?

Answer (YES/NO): NO